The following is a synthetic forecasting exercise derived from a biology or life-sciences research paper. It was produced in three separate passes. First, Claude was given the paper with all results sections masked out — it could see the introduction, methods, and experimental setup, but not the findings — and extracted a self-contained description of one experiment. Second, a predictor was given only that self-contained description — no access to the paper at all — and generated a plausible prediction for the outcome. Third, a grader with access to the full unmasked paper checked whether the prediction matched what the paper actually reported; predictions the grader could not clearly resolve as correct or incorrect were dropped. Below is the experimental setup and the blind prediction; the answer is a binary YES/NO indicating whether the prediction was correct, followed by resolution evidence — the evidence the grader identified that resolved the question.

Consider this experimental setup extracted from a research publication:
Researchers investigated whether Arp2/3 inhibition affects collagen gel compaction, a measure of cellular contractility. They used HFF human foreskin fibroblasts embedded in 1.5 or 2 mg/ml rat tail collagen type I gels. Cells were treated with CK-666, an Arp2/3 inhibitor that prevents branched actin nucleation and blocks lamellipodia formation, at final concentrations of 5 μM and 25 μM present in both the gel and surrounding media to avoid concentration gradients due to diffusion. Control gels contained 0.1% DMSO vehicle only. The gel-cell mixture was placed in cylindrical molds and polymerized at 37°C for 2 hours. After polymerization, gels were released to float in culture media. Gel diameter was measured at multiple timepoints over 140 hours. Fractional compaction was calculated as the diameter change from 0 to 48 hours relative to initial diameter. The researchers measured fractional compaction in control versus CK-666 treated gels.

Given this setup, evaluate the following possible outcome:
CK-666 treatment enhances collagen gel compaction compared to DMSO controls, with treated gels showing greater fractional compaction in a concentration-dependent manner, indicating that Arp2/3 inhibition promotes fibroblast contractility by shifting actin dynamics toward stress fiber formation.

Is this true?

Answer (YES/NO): NO